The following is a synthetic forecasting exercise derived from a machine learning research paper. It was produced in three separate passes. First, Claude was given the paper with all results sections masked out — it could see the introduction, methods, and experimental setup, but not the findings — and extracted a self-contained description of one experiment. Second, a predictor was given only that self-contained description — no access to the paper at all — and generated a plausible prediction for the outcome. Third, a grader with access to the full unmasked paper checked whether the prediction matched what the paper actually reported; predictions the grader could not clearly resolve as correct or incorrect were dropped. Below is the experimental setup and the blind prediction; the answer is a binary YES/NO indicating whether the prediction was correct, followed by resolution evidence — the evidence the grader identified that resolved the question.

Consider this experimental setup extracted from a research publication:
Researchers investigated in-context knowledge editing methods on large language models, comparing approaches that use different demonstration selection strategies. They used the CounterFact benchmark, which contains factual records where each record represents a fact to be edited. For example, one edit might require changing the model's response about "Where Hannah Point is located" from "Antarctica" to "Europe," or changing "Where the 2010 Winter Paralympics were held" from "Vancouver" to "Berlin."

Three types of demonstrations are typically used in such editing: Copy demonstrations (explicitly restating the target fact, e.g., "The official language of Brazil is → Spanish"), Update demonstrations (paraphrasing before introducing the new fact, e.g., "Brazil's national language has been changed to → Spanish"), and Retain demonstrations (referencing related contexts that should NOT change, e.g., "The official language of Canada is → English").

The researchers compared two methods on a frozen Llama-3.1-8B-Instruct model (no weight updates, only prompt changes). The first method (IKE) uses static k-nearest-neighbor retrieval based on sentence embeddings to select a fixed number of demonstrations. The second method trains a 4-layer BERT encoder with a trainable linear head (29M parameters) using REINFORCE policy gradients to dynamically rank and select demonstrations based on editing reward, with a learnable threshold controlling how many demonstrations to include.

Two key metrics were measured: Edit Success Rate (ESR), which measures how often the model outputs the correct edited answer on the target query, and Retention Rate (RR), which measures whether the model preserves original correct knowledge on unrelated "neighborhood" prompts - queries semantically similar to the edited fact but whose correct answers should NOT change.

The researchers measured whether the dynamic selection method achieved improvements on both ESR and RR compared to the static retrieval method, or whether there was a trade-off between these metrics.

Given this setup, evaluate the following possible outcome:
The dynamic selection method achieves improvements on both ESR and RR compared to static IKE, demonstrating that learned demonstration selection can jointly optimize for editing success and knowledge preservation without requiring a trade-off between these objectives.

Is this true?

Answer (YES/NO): NO